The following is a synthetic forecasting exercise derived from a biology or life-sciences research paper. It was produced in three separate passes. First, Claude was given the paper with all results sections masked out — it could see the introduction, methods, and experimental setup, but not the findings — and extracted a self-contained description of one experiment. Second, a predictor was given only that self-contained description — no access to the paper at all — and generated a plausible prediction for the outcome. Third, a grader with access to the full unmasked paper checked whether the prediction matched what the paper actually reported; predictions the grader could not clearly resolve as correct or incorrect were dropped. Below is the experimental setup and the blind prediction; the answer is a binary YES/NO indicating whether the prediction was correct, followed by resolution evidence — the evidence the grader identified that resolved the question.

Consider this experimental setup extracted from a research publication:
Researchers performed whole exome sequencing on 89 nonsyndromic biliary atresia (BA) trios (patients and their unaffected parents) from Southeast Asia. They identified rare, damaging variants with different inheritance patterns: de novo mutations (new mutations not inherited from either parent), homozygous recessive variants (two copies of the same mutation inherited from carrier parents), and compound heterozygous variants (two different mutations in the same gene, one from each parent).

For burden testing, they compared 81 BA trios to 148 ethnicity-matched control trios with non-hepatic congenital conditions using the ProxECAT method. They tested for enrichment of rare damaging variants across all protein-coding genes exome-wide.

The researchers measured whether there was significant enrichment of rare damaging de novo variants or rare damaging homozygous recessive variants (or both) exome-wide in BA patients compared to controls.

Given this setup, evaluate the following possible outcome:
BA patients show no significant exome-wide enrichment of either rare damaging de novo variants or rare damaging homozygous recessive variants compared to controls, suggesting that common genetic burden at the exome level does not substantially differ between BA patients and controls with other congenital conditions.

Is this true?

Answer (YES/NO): YES